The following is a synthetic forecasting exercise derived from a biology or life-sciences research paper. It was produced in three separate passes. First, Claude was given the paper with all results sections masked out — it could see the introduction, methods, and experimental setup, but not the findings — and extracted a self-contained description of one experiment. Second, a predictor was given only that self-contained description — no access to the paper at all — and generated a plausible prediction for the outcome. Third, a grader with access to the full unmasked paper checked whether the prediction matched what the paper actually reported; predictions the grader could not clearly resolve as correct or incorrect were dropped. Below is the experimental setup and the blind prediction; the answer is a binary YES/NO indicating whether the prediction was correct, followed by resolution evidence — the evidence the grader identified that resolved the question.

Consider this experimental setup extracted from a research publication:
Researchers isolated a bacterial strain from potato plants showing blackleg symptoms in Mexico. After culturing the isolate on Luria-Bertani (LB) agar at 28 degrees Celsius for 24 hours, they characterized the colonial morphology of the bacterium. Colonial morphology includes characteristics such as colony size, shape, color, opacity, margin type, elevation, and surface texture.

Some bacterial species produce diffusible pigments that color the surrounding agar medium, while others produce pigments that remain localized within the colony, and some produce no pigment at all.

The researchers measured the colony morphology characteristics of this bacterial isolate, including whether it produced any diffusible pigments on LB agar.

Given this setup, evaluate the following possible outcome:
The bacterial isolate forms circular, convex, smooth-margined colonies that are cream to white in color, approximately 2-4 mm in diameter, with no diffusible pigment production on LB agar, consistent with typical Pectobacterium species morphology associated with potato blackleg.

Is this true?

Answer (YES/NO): NO